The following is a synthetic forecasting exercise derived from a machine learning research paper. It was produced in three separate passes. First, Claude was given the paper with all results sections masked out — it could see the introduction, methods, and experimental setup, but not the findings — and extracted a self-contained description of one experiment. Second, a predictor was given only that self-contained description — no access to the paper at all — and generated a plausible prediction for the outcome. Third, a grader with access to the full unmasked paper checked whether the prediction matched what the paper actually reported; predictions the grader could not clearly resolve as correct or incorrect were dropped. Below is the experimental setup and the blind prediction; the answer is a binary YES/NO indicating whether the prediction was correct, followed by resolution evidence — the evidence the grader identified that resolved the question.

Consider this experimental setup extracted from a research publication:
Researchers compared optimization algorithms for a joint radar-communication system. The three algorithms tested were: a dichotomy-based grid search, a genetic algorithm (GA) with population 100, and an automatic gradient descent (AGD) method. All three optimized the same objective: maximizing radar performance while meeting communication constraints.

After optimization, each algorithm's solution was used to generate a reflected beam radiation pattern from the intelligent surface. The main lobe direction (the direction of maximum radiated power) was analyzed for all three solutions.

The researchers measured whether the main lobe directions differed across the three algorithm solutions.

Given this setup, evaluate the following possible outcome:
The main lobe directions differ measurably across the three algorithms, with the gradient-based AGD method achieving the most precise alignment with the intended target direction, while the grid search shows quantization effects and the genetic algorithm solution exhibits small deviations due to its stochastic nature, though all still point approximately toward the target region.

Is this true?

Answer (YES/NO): NO